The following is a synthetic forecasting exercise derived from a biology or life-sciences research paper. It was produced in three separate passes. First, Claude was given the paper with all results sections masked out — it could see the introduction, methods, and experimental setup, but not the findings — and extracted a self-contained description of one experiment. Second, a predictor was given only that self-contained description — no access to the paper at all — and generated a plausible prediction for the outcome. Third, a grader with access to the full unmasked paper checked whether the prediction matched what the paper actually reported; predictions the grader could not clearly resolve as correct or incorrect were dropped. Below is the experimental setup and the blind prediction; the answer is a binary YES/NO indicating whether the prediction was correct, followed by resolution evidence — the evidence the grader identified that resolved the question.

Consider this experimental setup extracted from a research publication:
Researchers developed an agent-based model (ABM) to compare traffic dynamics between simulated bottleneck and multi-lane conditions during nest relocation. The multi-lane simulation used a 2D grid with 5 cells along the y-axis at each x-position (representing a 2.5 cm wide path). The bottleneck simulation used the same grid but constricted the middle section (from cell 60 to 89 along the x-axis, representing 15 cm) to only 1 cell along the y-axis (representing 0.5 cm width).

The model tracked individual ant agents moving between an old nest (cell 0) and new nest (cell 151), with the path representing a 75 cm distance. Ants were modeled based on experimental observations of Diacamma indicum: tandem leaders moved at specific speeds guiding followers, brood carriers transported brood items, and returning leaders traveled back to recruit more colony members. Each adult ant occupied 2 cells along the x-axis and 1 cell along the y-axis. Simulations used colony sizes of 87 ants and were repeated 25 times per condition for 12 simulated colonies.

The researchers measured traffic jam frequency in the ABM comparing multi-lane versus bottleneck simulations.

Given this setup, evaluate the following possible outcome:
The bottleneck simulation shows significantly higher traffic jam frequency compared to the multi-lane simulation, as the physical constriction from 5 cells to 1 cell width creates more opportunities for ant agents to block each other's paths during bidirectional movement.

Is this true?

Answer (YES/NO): YES